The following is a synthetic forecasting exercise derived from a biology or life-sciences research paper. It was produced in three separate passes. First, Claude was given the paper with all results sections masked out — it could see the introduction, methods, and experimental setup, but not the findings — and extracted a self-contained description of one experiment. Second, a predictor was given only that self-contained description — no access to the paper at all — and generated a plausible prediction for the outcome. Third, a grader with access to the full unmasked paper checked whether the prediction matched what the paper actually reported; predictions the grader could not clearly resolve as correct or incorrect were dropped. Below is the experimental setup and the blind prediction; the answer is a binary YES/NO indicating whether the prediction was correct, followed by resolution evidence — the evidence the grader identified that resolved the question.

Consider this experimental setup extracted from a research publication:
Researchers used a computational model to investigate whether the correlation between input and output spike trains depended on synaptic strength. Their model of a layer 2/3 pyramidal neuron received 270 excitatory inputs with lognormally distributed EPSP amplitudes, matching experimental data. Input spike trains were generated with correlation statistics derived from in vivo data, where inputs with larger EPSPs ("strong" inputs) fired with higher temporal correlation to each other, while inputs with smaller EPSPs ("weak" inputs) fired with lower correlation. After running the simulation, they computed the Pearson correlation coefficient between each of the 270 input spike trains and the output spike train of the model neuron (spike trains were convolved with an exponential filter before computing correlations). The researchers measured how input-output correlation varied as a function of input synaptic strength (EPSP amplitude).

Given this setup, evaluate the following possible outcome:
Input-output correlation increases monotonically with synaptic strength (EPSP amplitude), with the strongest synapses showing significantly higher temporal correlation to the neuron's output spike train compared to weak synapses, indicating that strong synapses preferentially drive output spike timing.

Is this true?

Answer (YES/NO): NO